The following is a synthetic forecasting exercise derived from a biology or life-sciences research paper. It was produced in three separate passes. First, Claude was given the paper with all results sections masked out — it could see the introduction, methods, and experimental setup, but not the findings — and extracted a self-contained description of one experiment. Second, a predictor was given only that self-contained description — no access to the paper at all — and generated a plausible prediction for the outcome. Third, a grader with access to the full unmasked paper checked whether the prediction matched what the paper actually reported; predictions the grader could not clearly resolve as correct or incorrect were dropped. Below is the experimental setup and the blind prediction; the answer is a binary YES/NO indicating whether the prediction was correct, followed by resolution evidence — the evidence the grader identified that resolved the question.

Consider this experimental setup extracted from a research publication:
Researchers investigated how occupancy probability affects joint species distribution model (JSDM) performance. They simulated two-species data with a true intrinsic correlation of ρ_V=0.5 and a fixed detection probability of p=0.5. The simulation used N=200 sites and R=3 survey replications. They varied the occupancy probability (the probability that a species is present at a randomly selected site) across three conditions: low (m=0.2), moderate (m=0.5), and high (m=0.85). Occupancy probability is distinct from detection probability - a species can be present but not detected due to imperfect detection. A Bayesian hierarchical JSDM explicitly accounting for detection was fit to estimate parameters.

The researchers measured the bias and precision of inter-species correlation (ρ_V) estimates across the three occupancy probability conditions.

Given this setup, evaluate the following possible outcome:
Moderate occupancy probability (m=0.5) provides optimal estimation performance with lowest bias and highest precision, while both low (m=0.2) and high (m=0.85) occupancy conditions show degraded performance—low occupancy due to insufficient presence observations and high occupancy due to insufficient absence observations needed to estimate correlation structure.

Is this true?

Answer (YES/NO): NO